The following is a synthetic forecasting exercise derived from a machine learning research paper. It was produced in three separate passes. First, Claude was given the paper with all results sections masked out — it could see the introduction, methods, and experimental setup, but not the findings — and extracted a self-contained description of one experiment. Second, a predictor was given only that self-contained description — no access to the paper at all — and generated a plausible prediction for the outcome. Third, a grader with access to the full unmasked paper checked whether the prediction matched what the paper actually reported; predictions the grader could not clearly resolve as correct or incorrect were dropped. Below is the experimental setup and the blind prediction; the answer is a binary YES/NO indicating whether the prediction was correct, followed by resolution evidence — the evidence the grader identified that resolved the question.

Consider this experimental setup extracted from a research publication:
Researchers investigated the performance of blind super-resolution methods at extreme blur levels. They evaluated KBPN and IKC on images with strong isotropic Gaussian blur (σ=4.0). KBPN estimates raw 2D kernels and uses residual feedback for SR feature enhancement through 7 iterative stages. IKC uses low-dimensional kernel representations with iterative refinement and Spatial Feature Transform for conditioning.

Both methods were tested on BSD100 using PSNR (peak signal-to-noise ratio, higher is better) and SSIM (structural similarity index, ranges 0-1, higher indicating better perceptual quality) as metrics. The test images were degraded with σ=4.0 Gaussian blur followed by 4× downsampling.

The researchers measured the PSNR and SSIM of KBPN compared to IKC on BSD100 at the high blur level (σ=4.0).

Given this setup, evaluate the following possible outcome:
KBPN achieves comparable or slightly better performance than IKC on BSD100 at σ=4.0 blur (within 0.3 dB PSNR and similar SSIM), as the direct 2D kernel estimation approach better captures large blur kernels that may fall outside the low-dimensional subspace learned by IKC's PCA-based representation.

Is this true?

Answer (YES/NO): YES